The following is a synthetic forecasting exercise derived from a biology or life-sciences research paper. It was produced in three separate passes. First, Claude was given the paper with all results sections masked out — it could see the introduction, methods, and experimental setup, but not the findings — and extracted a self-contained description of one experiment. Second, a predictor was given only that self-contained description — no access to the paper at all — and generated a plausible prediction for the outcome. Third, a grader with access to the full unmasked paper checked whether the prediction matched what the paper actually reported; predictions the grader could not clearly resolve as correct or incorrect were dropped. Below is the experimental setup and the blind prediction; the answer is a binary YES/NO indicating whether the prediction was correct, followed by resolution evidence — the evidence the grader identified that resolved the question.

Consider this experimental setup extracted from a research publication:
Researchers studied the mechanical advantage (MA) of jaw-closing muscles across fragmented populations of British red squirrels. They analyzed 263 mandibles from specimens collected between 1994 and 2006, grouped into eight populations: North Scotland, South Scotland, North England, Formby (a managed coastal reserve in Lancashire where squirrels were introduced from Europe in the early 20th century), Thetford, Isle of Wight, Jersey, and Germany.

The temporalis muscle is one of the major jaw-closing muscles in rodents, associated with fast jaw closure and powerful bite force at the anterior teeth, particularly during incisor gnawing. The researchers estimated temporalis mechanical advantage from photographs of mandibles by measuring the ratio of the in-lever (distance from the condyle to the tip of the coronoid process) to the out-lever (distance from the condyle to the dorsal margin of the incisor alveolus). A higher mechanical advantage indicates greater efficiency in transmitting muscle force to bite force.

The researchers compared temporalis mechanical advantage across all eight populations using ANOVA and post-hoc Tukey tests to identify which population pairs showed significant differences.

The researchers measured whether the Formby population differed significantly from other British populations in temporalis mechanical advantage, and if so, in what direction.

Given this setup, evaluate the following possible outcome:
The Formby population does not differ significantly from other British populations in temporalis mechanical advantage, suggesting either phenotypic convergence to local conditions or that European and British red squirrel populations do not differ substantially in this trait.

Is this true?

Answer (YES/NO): NO